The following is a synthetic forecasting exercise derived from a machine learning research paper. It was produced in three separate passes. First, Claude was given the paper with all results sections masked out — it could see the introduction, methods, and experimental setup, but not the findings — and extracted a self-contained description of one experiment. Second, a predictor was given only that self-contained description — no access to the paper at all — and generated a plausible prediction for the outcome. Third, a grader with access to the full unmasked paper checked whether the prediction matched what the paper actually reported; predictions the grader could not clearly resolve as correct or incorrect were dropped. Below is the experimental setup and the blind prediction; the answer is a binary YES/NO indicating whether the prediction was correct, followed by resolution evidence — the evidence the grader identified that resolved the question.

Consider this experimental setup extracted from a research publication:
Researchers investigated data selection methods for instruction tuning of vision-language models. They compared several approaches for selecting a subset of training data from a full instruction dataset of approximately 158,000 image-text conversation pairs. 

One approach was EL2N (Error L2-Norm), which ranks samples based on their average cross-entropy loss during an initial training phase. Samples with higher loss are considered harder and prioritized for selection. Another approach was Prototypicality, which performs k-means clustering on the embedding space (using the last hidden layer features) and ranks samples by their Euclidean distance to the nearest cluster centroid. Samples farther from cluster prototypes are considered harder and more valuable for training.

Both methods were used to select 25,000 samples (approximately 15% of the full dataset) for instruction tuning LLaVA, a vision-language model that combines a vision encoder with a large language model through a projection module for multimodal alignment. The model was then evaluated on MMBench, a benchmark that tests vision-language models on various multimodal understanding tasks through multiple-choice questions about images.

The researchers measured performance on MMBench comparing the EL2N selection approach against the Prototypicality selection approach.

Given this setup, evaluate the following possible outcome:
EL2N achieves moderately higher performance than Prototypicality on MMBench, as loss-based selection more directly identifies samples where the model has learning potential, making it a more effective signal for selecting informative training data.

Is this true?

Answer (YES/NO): NO